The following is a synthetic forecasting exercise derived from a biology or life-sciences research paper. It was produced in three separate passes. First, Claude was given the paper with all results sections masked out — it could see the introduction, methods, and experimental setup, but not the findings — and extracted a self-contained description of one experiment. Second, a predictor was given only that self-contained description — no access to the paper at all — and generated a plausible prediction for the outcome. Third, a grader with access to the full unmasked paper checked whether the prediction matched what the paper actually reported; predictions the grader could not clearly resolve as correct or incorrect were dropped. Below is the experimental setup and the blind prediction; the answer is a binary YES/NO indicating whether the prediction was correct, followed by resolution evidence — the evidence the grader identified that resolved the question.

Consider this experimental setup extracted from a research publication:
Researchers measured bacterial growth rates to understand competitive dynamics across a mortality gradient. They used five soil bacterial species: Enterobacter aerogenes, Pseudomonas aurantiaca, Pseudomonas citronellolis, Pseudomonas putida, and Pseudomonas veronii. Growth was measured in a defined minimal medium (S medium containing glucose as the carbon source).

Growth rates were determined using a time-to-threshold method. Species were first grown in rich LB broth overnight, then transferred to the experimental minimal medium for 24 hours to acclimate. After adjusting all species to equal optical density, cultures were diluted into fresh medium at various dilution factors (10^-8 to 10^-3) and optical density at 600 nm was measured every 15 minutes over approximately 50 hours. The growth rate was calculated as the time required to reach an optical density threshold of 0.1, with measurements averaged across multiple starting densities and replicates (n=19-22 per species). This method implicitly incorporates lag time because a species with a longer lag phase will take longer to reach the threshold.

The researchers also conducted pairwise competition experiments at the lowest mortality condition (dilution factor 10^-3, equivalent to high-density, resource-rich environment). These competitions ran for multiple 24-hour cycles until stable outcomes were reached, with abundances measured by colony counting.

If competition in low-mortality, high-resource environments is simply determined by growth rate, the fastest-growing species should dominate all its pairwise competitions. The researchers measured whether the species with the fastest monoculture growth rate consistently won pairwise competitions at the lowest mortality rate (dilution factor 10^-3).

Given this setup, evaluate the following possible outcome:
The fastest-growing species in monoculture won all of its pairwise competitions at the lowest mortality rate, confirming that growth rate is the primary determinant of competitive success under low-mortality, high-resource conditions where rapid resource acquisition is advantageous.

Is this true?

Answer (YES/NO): NO